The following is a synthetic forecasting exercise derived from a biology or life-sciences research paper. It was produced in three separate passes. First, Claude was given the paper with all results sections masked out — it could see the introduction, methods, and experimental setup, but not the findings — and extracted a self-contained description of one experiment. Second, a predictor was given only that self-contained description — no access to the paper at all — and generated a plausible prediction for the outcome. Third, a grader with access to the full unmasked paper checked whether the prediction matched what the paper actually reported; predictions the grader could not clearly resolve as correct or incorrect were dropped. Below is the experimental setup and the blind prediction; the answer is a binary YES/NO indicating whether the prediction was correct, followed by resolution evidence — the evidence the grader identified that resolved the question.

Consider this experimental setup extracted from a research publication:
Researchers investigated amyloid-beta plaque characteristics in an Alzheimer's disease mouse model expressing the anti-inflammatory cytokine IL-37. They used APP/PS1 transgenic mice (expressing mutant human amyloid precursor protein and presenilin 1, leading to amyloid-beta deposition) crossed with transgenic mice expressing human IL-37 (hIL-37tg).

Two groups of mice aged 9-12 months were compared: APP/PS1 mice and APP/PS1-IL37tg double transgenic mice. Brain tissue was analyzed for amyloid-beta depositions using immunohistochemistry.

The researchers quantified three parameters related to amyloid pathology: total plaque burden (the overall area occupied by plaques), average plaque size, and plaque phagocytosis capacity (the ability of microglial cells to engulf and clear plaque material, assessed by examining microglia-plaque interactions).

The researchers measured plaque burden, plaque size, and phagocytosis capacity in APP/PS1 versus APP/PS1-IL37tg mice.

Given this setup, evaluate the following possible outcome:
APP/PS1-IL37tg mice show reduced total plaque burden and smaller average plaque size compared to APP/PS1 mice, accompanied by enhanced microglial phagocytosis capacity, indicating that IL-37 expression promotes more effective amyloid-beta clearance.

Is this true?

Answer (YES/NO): YES